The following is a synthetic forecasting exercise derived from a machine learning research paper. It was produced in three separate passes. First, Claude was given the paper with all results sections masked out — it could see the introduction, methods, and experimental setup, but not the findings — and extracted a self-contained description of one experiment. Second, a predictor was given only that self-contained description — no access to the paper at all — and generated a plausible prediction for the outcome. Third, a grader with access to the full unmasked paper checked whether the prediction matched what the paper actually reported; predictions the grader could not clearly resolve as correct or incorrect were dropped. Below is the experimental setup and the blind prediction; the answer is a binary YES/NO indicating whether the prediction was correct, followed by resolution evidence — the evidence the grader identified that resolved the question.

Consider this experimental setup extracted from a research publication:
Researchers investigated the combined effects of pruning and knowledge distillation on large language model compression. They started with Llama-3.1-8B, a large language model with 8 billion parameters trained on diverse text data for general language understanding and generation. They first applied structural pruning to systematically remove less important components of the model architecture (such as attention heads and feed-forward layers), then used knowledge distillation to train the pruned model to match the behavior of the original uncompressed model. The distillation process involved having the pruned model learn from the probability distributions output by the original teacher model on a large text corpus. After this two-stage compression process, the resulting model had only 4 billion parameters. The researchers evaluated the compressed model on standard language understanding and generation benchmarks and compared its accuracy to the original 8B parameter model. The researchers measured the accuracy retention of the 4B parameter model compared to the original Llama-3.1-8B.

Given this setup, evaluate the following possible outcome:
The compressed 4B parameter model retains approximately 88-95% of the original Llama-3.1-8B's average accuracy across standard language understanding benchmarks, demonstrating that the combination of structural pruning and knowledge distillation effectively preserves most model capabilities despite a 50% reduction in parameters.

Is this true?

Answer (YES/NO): YES